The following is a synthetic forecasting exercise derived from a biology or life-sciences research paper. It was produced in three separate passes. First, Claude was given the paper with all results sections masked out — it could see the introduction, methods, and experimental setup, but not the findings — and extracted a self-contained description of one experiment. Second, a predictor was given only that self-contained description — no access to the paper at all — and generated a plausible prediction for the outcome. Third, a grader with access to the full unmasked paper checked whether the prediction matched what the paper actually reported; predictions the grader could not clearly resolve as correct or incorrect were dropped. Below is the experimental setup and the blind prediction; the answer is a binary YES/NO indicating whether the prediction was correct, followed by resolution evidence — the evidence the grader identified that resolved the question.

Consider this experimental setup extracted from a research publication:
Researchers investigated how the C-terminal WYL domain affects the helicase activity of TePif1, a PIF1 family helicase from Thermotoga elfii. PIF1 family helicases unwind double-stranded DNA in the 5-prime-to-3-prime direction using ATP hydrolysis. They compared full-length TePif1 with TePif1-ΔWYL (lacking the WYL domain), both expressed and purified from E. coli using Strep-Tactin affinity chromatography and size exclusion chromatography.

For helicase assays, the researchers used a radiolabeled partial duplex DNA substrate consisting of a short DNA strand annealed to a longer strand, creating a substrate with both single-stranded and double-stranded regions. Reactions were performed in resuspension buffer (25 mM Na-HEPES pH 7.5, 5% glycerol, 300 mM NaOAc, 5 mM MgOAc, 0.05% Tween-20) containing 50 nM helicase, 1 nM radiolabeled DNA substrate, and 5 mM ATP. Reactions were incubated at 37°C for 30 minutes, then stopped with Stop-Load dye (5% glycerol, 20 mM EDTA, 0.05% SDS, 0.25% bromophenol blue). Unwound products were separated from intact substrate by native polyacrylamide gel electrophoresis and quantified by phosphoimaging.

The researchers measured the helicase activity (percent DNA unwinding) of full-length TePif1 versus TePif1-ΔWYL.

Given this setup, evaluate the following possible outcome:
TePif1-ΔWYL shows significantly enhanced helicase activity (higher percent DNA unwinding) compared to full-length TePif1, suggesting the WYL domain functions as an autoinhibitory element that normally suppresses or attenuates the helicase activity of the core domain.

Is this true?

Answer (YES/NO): NO